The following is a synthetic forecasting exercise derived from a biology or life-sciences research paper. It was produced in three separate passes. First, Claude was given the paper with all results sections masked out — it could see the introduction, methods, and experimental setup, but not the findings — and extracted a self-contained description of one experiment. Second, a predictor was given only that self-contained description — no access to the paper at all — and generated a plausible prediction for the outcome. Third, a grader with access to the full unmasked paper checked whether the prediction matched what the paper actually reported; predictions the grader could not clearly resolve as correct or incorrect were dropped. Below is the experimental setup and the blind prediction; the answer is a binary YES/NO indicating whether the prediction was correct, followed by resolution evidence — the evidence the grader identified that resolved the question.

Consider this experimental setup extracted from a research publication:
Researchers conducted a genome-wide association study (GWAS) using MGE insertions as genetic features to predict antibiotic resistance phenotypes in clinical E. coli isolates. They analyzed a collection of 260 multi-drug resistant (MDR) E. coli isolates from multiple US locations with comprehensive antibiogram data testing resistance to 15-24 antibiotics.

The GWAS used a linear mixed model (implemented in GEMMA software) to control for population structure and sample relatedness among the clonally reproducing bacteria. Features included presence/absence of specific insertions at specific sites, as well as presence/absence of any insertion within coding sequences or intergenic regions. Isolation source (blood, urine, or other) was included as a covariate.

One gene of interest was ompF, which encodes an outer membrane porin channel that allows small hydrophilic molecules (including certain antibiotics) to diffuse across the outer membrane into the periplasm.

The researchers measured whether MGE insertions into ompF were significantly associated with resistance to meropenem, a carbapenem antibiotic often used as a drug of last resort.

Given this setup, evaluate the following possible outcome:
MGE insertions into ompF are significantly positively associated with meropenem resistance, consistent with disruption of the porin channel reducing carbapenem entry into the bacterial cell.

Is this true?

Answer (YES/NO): YES